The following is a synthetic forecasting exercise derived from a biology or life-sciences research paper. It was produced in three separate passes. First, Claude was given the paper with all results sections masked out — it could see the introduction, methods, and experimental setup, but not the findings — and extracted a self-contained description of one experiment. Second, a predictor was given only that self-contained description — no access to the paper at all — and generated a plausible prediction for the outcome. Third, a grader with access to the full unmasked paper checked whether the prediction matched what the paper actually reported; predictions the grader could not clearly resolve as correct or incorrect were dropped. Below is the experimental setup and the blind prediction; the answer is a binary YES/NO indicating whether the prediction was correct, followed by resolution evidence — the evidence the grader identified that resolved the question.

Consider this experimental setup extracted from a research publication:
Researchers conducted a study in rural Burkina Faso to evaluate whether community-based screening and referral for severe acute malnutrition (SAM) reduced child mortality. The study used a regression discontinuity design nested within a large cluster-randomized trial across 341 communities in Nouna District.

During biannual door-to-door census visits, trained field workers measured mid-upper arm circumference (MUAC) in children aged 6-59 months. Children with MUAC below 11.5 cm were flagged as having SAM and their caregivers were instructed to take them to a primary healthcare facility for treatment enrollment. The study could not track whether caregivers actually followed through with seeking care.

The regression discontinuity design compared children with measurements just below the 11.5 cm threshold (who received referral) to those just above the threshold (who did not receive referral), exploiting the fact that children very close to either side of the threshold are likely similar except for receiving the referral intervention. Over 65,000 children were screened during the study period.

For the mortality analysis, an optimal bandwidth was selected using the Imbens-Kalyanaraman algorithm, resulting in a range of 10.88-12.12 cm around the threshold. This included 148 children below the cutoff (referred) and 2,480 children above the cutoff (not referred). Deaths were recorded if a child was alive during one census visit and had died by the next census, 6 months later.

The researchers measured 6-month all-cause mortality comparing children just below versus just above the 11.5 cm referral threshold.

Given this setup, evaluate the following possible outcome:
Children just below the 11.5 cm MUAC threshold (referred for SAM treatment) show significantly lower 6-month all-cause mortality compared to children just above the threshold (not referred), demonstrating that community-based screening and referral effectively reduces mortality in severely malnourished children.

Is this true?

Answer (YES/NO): NO